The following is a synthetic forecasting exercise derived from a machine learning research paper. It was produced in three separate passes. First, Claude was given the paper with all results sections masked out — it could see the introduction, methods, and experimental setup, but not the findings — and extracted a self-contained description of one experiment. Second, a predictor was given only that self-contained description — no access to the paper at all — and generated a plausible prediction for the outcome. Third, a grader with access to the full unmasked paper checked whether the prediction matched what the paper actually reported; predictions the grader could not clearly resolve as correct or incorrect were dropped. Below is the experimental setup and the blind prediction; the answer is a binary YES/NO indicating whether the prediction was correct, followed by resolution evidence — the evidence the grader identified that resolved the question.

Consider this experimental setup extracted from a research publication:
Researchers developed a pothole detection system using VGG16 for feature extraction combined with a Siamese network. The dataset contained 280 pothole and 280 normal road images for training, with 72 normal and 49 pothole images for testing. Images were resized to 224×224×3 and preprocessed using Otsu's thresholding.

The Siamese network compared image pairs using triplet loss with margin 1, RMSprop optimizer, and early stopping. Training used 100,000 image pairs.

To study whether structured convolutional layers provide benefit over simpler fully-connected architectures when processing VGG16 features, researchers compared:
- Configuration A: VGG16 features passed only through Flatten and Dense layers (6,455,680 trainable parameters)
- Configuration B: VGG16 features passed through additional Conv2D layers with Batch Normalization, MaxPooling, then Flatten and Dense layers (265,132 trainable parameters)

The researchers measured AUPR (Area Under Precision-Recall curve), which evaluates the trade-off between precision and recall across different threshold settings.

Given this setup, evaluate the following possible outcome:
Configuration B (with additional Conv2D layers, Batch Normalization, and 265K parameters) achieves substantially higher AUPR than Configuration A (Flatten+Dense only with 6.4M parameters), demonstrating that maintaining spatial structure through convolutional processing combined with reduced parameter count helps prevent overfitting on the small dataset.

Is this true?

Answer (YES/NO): YES